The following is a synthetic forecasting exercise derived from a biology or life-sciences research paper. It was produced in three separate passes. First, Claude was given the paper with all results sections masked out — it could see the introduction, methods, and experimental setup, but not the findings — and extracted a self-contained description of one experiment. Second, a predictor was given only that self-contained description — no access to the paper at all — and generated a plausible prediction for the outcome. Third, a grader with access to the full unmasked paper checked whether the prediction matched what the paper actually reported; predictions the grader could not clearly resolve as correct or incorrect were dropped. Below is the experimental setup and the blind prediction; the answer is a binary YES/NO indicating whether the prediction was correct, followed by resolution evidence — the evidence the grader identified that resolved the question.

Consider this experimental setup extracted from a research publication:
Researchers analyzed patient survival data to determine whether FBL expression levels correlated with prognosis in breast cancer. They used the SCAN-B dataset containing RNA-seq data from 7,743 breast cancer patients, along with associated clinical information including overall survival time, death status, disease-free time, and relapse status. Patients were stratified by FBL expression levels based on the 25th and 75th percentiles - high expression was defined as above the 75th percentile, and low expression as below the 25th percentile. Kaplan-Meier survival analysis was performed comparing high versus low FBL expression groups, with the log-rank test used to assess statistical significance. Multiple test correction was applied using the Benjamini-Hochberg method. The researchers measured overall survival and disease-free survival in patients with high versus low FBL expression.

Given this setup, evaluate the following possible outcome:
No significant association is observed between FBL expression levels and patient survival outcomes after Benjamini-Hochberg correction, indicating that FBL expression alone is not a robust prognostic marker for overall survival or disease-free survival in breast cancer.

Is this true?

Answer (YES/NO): YES